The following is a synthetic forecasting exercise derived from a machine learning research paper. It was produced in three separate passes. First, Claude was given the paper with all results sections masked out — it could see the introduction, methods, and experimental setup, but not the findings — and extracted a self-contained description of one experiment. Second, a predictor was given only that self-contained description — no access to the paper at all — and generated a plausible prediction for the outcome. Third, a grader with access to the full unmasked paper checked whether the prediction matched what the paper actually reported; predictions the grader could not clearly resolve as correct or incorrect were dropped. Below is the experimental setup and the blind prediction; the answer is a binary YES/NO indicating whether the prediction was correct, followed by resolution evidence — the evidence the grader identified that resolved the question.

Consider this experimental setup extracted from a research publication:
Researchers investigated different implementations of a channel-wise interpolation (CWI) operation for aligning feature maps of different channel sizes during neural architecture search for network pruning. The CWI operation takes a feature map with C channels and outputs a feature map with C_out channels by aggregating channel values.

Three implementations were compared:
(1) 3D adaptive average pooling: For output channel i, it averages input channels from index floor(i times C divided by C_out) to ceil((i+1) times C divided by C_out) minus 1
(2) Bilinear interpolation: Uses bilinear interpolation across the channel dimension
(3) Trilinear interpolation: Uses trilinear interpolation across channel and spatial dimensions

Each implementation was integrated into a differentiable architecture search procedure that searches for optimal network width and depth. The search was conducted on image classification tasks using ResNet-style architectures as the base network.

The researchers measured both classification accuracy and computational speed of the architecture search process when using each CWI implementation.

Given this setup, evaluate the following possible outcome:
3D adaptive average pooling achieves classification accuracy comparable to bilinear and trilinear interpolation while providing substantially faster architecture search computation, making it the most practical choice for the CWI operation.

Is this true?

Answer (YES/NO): YES